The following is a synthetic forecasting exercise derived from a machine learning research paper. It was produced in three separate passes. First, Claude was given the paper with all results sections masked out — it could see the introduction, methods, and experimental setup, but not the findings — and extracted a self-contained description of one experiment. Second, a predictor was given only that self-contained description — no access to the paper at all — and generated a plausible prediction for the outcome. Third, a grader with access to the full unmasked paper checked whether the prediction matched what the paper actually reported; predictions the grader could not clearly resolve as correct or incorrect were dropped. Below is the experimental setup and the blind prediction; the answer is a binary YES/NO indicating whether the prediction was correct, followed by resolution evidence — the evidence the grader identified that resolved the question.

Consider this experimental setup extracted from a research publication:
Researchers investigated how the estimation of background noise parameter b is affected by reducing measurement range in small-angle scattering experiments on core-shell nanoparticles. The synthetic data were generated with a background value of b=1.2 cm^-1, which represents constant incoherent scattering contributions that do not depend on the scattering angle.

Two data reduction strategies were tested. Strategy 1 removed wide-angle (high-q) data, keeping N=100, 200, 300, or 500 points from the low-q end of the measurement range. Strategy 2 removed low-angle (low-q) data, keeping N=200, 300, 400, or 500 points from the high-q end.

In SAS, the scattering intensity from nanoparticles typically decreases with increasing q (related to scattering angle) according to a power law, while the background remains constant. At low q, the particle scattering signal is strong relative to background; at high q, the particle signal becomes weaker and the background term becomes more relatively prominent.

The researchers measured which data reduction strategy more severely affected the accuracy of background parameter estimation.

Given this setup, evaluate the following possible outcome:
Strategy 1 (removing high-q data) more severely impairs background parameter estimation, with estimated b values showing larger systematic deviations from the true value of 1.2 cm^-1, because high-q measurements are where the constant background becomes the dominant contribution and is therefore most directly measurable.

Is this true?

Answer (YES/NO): YES